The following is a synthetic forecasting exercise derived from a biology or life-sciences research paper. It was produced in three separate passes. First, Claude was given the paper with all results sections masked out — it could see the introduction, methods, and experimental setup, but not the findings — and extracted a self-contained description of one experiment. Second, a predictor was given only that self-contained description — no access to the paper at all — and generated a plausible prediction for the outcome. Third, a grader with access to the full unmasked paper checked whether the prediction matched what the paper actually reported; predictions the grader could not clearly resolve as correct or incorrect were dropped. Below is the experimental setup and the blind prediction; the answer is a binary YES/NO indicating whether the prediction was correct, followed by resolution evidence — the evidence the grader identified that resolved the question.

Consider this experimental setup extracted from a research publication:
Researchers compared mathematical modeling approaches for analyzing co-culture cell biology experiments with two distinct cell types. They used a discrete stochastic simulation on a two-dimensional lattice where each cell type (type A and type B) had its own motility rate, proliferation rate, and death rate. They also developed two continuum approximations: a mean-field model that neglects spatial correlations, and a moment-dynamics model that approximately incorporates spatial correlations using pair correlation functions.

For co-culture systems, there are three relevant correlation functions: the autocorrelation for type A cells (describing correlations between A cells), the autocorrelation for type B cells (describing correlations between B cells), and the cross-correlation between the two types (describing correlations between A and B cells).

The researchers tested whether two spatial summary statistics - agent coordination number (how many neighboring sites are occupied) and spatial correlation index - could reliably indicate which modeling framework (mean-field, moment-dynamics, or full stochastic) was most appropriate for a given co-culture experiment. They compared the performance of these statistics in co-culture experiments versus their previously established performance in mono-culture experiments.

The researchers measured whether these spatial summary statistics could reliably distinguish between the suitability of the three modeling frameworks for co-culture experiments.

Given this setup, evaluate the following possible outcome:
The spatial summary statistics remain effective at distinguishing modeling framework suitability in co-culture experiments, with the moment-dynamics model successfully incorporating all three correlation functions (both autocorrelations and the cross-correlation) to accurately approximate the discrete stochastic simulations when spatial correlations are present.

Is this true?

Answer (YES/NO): NO